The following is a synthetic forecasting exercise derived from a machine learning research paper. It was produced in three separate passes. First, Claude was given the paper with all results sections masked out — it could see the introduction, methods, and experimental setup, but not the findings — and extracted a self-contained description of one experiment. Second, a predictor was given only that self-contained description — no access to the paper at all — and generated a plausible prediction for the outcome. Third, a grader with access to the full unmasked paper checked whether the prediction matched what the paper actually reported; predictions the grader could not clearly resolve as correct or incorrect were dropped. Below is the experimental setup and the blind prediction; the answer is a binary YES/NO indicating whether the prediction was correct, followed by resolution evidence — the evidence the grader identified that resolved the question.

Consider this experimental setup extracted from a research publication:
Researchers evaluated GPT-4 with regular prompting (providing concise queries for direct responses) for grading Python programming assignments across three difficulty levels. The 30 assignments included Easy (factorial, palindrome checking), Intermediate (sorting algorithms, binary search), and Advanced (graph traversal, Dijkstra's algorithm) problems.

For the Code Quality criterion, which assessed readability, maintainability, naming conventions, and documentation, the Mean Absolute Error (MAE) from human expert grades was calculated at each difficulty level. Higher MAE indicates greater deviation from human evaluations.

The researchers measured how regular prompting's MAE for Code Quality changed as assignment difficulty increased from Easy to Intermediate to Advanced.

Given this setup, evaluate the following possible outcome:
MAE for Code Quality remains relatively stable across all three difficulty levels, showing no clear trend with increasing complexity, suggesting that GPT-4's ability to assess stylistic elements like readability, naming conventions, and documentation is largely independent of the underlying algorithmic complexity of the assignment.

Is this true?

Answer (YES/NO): NO